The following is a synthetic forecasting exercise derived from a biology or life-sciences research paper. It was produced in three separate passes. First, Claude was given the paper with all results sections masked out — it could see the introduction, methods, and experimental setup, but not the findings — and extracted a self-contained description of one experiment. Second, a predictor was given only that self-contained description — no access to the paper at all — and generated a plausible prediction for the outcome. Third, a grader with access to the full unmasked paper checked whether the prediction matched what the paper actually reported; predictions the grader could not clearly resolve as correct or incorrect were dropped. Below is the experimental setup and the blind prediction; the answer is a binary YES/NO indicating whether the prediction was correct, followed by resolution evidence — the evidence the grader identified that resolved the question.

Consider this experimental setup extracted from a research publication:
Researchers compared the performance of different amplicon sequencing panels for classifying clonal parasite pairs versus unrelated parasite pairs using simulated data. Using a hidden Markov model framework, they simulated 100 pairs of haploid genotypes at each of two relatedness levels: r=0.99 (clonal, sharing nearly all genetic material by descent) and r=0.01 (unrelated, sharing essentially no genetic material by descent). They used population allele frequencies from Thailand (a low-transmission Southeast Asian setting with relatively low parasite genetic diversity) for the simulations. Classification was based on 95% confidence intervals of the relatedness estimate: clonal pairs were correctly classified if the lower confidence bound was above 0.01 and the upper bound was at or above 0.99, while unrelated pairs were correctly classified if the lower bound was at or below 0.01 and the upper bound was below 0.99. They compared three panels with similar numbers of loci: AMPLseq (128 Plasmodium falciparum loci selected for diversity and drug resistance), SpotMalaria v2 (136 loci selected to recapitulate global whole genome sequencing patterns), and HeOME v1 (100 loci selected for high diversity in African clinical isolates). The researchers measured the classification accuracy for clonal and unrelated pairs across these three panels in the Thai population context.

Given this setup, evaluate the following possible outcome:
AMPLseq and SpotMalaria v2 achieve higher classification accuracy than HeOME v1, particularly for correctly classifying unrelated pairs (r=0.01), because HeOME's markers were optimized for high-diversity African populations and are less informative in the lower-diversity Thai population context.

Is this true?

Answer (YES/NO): NO